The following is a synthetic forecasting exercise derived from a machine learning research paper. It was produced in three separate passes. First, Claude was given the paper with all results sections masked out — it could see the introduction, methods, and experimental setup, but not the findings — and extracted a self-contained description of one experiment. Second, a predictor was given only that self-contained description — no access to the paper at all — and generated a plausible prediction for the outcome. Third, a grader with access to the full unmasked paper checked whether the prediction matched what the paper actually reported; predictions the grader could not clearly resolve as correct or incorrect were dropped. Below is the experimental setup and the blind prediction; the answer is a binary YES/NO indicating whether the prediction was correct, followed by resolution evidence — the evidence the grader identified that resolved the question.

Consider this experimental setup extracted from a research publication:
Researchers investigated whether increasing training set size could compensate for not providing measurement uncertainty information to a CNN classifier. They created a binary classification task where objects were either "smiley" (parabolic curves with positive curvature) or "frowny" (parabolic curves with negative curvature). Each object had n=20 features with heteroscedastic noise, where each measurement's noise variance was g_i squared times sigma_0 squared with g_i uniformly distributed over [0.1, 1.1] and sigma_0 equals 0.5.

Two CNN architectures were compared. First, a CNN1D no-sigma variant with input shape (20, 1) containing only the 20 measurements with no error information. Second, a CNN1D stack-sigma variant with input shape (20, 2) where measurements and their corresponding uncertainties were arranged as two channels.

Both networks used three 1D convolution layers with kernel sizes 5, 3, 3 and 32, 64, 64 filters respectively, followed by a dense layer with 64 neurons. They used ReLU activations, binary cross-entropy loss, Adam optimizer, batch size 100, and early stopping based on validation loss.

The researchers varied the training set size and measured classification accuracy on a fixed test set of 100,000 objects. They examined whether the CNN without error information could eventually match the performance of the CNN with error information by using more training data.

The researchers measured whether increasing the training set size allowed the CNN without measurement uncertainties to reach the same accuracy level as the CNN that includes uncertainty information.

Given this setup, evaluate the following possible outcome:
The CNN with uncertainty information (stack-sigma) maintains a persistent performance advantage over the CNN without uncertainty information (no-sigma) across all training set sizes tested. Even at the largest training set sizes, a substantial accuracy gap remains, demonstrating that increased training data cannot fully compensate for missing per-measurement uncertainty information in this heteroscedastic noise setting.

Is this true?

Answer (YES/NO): YES